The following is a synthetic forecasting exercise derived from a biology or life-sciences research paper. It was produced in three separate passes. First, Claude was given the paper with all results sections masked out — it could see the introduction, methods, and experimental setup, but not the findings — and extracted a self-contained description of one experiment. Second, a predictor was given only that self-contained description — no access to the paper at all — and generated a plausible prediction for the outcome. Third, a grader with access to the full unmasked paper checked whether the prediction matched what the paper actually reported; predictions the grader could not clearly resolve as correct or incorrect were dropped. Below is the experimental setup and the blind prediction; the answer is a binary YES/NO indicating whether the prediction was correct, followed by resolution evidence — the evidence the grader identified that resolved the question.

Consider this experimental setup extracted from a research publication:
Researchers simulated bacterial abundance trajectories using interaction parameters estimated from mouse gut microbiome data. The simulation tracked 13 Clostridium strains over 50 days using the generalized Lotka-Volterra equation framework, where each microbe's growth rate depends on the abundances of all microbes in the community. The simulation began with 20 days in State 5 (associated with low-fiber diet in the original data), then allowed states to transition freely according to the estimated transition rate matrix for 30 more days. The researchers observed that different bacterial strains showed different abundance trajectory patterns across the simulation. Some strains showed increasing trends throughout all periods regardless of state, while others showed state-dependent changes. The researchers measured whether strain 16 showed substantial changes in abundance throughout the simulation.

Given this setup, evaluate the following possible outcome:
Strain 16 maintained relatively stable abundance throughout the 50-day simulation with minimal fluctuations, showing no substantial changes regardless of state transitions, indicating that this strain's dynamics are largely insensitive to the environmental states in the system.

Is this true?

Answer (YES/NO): YES